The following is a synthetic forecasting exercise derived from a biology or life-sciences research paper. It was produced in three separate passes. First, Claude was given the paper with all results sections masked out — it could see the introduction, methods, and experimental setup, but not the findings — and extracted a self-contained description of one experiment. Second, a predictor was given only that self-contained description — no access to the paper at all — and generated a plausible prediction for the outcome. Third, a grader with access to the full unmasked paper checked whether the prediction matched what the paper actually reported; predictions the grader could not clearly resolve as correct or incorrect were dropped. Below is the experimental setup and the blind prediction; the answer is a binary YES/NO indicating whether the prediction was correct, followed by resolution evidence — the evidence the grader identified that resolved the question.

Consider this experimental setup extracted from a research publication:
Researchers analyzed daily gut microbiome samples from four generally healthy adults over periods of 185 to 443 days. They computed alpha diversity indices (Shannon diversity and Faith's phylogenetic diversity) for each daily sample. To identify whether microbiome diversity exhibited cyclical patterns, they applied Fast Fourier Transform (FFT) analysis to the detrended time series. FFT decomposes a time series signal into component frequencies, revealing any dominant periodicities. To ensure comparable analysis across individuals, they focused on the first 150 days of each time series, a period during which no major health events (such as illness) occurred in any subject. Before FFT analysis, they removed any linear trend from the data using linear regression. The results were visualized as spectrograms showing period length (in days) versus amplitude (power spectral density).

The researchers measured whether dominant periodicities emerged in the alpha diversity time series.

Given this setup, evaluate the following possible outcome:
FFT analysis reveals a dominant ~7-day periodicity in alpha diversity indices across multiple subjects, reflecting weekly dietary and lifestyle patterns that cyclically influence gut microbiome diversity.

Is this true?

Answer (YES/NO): NO